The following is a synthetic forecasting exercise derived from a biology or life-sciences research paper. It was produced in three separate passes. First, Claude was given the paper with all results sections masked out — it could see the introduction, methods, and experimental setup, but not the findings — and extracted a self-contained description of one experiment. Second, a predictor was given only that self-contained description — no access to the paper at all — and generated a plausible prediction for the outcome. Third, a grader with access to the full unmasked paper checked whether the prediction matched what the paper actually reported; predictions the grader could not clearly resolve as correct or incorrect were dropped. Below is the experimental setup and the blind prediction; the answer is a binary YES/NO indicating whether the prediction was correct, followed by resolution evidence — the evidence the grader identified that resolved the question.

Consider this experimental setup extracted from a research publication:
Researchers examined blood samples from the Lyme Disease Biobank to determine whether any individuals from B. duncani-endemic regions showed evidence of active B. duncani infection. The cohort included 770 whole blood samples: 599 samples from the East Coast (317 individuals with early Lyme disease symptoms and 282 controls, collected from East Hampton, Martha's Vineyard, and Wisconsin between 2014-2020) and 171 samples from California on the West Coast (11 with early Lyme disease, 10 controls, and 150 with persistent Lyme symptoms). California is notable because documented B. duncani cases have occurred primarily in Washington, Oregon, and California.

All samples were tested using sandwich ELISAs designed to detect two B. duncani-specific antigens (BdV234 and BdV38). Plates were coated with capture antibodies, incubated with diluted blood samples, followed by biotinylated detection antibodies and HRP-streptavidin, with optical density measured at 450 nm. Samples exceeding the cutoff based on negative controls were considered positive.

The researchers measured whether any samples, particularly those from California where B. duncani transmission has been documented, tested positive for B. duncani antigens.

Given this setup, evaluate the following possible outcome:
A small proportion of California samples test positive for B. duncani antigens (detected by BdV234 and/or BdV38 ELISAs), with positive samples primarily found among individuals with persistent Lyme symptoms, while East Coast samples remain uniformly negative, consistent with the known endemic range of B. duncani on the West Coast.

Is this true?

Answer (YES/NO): NO